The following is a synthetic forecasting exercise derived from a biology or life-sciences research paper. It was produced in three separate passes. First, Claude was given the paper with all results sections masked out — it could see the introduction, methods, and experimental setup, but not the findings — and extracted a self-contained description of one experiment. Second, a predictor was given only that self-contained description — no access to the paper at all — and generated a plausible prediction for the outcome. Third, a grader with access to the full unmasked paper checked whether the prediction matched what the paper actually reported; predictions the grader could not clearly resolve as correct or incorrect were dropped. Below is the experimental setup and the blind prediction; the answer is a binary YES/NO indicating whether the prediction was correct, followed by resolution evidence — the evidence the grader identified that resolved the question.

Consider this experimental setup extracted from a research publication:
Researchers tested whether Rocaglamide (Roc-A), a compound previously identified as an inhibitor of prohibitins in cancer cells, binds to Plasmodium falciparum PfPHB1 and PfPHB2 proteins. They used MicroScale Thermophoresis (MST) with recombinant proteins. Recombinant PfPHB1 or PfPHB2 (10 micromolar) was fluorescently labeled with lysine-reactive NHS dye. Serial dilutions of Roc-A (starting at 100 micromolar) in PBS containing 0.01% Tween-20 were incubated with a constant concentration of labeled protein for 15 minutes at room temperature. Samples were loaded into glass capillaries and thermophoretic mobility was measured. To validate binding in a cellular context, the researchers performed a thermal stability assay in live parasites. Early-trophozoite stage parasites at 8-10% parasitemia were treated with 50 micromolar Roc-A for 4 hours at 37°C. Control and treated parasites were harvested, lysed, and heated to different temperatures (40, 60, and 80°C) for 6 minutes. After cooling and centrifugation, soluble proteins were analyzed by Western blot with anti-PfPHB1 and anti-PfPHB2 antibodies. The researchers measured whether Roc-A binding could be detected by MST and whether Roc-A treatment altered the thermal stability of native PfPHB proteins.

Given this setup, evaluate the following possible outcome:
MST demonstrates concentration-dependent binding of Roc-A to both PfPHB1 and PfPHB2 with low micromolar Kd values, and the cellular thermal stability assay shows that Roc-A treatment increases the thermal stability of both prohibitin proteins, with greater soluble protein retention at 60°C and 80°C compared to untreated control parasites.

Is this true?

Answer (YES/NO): YES